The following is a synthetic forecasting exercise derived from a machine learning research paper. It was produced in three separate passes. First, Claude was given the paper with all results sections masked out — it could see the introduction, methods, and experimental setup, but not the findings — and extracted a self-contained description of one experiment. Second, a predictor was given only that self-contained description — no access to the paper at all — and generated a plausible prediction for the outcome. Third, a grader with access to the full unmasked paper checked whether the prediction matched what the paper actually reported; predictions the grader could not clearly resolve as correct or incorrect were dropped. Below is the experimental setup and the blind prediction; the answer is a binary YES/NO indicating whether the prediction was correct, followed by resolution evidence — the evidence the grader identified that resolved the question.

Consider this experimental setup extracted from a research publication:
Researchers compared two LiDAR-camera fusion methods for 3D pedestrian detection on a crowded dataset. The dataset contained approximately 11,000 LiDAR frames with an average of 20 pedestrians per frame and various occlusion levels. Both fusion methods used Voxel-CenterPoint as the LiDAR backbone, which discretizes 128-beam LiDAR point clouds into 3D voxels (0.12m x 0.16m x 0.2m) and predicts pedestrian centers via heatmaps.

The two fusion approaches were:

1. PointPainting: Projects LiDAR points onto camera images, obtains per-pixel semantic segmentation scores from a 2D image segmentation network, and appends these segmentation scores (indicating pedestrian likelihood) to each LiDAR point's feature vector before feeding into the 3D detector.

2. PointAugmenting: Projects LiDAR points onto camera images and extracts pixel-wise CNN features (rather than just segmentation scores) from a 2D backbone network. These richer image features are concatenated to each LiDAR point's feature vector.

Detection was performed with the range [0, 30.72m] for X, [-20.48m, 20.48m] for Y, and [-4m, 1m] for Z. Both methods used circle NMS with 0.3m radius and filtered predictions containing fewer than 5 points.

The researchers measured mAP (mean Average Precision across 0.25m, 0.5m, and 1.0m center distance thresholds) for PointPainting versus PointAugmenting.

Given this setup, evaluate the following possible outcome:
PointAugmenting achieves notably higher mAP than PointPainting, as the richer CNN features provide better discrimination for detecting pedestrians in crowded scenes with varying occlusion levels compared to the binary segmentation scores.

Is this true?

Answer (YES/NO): NO